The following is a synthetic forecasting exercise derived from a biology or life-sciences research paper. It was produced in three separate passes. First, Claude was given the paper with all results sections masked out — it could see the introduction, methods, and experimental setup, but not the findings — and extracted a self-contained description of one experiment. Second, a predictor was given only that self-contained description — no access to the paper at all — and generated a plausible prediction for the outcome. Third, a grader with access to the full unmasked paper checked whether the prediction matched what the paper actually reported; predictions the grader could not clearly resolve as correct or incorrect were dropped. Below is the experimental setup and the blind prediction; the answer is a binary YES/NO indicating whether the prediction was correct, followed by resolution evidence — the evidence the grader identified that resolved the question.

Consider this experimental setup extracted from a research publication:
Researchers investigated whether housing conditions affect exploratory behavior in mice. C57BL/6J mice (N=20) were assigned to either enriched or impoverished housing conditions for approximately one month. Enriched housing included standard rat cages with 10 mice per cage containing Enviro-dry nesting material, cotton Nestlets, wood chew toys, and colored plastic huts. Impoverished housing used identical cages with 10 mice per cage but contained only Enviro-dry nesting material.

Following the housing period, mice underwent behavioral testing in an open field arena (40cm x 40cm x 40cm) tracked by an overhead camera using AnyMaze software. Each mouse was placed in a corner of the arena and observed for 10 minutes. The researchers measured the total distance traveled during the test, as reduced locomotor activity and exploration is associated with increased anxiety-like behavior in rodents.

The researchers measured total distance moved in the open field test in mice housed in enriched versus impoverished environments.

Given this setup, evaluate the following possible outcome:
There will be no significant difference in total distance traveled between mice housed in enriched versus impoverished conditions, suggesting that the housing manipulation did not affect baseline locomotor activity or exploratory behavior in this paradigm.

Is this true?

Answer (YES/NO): YES